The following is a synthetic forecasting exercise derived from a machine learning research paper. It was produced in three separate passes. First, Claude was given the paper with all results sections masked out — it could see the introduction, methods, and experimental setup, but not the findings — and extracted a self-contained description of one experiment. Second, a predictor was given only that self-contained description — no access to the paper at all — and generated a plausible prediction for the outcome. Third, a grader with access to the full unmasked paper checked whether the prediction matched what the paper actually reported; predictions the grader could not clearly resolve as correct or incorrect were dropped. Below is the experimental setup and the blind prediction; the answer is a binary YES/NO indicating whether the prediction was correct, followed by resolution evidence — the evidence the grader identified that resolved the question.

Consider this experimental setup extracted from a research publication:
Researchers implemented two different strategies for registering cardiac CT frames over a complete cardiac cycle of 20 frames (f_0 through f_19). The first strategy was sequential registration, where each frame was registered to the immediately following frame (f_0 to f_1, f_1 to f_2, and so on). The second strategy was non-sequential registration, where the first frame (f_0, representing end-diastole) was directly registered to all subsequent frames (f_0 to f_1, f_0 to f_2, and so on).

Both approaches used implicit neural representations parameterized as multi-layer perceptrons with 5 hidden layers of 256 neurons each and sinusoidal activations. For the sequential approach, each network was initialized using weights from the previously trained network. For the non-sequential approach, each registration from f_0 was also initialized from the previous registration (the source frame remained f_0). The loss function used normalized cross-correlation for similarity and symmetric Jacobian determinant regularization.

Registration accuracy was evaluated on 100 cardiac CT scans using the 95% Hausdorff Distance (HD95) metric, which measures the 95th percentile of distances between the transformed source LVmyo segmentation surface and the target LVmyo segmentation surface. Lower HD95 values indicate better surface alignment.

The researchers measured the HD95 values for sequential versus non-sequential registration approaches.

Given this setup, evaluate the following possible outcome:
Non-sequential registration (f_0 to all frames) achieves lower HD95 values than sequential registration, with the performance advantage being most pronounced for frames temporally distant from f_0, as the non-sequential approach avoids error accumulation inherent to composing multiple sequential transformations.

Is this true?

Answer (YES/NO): NO